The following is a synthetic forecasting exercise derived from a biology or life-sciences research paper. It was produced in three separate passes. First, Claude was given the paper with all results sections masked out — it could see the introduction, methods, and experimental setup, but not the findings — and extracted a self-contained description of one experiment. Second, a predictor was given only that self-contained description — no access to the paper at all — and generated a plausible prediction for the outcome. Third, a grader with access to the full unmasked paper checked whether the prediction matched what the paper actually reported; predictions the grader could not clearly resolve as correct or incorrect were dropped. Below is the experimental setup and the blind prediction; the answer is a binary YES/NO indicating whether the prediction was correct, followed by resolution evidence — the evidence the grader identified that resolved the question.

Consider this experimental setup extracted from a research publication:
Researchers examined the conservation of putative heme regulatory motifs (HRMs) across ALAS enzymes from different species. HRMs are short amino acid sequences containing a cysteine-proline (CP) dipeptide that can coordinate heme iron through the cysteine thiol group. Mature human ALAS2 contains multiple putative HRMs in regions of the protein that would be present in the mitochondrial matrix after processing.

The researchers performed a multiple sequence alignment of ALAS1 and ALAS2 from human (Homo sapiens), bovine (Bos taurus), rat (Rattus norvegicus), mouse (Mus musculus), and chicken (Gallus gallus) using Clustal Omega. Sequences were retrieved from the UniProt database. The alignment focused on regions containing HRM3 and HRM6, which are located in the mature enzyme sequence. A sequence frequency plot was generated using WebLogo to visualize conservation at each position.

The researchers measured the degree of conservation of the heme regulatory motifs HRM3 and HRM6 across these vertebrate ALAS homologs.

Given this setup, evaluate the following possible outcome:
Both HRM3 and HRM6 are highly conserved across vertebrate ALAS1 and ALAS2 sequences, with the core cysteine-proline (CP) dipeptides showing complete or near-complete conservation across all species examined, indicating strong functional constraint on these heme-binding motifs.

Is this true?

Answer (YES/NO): NO